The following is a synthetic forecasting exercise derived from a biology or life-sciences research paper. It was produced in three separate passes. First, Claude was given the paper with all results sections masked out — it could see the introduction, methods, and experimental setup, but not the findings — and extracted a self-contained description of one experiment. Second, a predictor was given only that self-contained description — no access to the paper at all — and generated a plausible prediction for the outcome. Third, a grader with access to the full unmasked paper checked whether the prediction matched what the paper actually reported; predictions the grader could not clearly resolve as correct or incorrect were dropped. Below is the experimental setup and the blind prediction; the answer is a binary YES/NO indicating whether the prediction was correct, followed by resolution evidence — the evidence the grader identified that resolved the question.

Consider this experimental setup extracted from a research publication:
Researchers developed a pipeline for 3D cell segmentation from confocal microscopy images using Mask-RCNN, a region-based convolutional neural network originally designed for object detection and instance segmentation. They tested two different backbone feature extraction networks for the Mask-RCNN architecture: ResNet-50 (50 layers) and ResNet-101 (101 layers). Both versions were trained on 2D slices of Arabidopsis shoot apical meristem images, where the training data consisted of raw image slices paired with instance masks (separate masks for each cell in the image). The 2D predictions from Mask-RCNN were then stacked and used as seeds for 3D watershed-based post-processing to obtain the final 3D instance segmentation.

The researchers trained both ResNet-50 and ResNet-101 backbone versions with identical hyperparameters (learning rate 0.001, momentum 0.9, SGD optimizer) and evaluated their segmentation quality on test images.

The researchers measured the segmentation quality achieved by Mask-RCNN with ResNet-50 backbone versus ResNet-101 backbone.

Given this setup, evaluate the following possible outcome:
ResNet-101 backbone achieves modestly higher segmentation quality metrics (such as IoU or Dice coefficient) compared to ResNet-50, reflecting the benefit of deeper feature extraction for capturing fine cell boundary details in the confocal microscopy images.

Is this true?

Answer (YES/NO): NO